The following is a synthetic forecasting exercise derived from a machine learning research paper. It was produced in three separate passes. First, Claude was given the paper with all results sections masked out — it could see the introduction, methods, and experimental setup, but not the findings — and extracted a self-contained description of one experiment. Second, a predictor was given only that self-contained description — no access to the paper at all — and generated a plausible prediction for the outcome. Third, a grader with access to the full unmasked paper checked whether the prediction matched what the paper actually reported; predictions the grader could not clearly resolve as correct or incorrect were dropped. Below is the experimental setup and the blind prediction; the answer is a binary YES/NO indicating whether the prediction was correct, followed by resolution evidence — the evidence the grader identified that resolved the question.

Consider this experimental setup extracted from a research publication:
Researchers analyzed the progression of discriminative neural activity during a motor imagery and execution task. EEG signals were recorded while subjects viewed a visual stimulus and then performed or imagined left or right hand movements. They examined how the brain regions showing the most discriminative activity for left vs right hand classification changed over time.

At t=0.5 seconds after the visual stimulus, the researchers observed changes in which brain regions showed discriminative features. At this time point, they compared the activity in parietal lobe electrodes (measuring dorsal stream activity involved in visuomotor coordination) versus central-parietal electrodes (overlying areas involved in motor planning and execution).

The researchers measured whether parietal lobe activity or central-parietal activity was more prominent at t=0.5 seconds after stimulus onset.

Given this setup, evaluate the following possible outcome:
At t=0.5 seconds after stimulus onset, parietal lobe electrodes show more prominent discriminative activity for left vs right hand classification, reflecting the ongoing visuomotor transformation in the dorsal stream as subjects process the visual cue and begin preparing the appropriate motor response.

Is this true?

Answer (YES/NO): NO